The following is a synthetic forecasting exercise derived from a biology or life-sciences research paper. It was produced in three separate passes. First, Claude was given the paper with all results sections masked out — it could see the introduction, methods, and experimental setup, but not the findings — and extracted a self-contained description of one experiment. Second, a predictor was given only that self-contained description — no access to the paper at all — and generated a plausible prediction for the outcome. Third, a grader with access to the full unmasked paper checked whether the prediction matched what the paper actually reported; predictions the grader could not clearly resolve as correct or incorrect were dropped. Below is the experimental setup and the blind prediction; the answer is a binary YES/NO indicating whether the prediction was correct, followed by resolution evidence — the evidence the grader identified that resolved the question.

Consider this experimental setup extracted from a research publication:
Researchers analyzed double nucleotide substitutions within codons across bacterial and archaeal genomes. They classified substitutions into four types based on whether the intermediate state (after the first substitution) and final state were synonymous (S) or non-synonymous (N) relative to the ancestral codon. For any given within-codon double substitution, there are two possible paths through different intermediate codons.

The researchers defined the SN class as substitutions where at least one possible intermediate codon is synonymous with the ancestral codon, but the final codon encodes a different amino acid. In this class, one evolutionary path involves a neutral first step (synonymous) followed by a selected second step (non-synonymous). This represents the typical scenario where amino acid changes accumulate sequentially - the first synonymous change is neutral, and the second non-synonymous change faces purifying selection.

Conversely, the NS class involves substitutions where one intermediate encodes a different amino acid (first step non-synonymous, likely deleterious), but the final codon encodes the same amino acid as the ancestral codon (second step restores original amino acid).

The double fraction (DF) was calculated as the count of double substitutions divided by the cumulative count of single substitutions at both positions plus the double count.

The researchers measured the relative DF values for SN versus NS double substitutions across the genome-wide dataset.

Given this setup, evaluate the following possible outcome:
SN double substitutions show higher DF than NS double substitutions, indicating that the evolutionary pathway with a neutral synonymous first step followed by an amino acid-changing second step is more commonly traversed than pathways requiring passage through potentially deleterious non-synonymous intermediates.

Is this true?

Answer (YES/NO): NO